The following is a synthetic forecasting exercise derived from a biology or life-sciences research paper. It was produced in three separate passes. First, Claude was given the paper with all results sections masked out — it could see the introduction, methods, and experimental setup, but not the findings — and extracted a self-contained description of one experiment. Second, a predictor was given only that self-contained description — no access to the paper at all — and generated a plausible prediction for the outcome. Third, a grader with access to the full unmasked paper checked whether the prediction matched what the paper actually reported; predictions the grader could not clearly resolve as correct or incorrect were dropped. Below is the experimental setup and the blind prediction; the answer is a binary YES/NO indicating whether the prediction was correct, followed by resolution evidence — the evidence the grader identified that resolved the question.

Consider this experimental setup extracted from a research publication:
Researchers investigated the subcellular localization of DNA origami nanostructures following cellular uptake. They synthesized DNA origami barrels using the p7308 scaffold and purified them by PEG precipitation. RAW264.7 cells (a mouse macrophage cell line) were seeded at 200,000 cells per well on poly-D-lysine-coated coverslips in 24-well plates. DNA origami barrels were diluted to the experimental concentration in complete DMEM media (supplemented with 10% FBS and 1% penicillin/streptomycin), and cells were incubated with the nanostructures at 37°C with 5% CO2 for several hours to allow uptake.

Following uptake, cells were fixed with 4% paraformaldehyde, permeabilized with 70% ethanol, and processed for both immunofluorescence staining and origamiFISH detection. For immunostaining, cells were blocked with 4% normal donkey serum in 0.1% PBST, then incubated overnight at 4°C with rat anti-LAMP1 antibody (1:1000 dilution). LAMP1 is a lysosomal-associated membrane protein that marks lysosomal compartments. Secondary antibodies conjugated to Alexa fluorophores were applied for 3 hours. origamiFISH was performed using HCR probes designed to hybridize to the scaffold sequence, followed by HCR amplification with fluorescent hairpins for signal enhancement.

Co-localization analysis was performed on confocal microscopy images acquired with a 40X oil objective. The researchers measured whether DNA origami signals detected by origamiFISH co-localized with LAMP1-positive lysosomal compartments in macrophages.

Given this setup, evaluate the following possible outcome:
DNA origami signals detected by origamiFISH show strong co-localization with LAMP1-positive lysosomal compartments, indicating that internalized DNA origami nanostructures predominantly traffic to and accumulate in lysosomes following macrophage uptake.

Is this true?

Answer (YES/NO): YES